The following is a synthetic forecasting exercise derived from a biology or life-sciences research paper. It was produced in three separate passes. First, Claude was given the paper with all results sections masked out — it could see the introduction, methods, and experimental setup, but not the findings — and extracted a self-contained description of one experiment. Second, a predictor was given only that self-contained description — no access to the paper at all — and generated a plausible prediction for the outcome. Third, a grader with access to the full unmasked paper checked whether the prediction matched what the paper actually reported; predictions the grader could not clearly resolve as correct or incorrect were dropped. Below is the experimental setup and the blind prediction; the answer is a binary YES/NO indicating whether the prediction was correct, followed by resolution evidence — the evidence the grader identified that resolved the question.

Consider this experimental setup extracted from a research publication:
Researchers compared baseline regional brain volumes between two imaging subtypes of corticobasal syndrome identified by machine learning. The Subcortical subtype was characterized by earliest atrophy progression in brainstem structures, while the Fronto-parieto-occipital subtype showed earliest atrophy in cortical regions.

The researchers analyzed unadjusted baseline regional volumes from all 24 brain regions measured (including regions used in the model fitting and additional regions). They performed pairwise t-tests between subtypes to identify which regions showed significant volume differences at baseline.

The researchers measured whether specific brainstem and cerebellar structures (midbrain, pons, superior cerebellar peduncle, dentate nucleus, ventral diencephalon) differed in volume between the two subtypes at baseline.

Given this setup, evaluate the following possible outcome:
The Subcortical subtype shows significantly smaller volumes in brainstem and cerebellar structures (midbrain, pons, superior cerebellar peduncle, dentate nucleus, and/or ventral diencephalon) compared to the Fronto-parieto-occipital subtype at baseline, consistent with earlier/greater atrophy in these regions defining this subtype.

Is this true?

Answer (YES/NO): YES